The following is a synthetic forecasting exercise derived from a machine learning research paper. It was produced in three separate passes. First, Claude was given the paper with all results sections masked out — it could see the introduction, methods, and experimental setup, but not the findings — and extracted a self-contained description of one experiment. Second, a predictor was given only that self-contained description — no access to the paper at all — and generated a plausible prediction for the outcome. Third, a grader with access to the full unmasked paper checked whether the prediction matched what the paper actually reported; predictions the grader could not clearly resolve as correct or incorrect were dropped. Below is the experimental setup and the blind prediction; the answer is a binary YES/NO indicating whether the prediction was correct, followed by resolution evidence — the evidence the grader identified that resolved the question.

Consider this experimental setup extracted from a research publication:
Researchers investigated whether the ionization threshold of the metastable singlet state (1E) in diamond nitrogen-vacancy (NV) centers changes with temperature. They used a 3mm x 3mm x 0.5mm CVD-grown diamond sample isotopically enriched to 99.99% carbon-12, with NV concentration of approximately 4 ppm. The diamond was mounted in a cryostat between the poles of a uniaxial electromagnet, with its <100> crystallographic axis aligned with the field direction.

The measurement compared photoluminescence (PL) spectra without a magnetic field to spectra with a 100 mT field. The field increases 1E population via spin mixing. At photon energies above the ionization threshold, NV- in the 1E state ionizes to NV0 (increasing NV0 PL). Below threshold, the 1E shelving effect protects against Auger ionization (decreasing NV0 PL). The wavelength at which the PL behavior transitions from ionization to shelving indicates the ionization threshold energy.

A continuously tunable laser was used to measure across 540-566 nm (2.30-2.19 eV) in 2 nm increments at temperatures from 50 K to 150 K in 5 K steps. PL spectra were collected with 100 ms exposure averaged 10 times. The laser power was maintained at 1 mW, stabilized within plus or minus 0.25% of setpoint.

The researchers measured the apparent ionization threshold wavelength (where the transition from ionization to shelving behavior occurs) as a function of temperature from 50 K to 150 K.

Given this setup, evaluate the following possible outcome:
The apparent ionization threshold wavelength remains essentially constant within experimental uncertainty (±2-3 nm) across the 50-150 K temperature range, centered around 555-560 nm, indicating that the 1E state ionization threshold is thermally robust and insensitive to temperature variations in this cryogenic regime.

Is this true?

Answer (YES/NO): NO